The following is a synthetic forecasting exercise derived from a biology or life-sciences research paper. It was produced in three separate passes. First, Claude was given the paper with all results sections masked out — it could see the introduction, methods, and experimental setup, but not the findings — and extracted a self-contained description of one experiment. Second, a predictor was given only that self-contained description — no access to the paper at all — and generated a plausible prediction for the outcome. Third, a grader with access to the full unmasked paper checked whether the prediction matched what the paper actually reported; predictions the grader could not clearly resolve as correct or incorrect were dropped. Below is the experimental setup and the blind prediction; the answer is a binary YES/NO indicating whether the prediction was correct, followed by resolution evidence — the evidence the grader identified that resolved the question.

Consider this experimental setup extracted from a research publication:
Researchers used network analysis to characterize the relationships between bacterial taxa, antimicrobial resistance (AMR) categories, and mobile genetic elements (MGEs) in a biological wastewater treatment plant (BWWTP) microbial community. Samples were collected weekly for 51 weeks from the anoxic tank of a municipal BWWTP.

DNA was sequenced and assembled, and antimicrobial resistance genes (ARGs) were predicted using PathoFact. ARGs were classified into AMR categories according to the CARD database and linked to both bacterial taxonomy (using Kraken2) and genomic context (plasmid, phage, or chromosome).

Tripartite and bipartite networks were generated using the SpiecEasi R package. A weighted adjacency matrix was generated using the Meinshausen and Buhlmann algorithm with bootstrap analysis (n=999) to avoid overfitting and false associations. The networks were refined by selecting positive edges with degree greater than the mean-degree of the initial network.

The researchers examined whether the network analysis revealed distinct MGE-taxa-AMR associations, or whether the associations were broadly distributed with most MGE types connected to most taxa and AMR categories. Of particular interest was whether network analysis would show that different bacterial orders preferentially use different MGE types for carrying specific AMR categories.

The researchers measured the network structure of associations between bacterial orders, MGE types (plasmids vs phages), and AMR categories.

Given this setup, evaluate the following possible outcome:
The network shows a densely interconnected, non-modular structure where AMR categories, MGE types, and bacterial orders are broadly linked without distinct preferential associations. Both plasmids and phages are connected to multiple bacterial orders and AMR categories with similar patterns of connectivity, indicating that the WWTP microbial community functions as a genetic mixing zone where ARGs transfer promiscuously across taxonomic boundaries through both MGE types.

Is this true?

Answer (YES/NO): NO